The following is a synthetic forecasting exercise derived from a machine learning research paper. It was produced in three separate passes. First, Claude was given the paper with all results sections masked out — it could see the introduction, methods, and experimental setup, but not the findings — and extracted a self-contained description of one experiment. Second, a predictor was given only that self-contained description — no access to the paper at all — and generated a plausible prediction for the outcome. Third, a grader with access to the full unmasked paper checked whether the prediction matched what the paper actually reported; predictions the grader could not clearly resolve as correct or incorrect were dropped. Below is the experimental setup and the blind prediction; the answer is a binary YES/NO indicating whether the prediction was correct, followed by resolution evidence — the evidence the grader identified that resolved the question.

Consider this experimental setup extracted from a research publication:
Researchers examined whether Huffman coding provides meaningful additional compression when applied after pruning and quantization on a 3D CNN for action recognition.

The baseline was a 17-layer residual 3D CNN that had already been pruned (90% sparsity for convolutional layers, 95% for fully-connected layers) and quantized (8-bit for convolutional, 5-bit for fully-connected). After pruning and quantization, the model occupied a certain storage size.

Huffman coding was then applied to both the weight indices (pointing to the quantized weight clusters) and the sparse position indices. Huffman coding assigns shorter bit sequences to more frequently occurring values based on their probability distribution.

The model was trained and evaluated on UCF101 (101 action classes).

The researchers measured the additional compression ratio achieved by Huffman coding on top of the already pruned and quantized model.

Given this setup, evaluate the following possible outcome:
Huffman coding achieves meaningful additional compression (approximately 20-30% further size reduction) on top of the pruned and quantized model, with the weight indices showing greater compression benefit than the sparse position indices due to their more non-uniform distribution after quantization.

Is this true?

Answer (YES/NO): NO